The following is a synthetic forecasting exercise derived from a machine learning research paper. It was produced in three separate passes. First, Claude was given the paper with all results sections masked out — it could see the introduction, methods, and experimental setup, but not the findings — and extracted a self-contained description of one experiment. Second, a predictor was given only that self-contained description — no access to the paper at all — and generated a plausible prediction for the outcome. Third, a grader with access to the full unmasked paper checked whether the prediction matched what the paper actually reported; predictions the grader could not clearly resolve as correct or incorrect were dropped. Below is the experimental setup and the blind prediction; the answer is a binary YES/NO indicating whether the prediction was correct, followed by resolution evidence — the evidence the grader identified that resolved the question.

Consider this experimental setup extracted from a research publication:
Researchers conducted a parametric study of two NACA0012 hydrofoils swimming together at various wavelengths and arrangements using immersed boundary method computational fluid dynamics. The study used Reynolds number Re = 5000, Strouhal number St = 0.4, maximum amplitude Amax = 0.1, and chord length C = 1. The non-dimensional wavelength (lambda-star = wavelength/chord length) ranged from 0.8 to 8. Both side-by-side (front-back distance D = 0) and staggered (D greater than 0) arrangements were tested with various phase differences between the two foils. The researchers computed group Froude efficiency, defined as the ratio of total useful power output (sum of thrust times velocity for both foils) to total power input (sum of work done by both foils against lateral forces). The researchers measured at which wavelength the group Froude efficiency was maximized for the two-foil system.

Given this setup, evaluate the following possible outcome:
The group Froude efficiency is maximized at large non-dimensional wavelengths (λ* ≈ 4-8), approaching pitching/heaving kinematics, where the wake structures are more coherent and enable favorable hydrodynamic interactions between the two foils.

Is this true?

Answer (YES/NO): NO